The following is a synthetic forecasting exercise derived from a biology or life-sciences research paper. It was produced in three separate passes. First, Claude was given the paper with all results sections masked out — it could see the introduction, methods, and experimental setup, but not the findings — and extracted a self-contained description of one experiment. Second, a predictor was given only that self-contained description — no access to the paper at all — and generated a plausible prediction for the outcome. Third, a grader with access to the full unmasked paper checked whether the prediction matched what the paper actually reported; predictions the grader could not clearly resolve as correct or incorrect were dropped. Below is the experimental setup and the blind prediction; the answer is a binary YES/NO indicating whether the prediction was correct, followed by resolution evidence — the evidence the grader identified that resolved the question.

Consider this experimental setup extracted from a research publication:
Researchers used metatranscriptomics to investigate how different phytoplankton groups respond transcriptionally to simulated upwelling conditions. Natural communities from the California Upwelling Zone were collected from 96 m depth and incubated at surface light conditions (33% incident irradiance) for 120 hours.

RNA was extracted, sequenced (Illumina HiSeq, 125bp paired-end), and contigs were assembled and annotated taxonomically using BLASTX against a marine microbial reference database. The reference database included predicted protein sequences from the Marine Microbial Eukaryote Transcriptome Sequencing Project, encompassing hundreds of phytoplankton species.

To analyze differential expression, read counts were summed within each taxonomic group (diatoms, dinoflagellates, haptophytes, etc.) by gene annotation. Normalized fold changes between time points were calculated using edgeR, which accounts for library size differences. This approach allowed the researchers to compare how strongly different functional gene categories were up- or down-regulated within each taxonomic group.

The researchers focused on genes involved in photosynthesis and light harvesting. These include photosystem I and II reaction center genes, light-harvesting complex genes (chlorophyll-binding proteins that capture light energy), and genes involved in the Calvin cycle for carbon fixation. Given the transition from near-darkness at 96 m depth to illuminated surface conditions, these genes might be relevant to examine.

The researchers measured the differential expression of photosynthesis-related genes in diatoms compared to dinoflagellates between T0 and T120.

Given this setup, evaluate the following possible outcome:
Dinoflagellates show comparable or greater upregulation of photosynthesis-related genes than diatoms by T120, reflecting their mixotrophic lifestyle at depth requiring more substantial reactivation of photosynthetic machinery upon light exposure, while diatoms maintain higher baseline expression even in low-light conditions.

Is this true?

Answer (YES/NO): YES